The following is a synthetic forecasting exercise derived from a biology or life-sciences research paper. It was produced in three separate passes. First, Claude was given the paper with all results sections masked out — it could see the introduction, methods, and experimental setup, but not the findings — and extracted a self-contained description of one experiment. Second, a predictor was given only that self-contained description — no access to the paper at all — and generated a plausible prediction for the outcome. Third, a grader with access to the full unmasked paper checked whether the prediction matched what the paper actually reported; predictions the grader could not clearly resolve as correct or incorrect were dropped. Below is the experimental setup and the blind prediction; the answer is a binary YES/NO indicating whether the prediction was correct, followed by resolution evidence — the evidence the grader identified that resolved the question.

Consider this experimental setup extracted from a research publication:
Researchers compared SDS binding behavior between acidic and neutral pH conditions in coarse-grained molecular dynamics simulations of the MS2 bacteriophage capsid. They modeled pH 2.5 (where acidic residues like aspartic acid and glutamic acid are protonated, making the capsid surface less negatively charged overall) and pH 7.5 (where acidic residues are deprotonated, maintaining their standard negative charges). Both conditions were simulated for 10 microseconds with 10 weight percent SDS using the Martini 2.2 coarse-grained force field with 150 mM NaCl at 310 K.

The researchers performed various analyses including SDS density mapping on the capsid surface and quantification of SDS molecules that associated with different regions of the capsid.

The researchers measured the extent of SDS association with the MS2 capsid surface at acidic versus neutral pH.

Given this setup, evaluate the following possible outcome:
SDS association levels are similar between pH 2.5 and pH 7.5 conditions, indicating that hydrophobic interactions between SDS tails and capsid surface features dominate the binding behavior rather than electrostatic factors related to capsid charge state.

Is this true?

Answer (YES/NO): NO